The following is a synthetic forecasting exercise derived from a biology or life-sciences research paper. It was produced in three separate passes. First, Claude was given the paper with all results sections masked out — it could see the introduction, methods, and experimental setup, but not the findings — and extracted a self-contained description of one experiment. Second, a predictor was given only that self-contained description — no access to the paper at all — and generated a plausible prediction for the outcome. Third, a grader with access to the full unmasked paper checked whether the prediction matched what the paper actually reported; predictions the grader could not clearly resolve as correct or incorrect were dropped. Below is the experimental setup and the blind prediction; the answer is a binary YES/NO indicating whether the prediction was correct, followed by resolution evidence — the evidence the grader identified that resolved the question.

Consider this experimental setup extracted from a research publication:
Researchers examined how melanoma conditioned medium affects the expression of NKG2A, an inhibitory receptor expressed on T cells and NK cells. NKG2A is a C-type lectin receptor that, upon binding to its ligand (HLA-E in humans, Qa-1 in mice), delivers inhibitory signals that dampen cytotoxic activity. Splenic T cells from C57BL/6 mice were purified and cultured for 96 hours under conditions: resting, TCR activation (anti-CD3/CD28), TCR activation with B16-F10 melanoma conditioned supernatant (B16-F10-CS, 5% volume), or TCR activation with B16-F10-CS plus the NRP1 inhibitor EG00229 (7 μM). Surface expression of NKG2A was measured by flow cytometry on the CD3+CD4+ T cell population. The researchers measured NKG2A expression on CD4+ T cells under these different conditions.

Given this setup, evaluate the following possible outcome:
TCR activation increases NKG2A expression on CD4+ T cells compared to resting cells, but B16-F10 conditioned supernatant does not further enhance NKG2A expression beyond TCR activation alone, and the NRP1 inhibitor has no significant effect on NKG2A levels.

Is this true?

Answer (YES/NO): NO